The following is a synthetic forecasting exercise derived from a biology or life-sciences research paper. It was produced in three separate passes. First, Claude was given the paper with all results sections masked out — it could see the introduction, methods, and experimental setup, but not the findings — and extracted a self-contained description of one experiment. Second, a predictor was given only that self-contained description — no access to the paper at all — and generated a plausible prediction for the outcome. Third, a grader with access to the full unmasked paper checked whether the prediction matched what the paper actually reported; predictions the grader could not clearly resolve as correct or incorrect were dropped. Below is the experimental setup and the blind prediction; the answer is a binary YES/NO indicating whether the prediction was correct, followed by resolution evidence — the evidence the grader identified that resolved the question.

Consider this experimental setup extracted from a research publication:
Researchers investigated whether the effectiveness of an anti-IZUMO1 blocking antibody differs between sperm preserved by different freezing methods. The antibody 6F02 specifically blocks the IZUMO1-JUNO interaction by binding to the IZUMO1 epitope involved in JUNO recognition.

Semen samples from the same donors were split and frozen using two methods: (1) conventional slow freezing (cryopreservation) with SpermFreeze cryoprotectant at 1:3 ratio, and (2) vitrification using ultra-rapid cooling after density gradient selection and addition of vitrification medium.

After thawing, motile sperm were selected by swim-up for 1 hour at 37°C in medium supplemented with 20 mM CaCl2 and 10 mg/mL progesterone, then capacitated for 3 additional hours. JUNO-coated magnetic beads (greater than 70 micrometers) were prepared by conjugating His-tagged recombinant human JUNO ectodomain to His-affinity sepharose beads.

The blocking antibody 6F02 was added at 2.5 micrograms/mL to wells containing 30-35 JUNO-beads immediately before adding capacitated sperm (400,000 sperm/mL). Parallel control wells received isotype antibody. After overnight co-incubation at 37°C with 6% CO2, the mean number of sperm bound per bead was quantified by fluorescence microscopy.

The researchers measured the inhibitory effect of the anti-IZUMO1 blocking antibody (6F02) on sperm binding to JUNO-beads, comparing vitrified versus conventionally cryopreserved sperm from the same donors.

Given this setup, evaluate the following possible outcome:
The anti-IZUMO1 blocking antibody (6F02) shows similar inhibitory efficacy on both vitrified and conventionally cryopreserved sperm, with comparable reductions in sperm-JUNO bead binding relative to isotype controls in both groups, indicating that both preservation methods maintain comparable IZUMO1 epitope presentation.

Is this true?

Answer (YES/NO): NO